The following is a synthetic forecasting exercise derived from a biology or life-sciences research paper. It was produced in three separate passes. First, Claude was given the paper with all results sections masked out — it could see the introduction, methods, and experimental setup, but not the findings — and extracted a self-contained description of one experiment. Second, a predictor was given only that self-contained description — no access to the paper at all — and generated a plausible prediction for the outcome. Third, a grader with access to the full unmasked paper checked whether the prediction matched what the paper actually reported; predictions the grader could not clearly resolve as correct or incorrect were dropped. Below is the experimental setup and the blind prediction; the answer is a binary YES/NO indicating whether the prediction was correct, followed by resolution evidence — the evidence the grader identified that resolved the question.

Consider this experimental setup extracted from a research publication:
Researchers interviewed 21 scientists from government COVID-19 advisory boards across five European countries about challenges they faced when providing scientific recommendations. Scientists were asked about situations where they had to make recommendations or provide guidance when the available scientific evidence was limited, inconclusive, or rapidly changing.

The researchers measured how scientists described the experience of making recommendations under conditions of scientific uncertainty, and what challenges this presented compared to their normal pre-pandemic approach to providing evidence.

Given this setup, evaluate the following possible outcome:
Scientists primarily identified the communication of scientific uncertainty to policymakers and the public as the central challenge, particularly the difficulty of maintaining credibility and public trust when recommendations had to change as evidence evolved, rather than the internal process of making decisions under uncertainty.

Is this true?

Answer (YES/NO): NO